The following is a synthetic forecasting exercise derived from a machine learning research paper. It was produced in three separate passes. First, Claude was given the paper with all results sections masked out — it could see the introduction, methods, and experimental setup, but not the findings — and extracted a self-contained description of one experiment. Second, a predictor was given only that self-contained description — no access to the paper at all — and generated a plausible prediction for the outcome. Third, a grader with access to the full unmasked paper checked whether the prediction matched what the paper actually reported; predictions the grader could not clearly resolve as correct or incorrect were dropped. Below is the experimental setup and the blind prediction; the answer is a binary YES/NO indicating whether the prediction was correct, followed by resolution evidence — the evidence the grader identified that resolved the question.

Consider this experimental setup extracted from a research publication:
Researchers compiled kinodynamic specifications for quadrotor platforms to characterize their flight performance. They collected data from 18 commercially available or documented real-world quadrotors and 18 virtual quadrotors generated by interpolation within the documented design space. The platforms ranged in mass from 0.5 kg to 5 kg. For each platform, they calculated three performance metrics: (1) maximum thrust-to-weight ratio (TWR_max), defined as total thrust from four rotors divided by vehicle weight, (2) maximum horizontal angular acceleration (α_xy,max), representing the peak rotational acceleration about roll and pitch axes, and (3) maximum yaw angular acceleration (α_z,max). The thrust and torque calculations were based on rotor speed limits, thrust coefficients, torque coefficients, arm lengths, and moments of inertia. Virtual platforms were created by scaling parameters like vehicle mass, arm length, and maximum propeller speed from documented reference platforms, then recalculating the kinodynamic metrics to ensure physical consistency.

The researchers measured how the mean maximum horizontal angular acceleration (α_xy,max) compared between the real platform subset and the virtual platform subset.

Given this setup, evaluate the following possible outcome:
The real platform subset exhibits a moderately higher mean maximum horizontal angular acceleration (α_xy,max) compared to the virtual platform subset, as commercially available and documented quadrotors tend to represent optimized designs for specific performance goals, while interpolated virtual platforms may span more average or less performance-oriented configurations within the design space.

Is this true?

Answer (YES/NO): NO